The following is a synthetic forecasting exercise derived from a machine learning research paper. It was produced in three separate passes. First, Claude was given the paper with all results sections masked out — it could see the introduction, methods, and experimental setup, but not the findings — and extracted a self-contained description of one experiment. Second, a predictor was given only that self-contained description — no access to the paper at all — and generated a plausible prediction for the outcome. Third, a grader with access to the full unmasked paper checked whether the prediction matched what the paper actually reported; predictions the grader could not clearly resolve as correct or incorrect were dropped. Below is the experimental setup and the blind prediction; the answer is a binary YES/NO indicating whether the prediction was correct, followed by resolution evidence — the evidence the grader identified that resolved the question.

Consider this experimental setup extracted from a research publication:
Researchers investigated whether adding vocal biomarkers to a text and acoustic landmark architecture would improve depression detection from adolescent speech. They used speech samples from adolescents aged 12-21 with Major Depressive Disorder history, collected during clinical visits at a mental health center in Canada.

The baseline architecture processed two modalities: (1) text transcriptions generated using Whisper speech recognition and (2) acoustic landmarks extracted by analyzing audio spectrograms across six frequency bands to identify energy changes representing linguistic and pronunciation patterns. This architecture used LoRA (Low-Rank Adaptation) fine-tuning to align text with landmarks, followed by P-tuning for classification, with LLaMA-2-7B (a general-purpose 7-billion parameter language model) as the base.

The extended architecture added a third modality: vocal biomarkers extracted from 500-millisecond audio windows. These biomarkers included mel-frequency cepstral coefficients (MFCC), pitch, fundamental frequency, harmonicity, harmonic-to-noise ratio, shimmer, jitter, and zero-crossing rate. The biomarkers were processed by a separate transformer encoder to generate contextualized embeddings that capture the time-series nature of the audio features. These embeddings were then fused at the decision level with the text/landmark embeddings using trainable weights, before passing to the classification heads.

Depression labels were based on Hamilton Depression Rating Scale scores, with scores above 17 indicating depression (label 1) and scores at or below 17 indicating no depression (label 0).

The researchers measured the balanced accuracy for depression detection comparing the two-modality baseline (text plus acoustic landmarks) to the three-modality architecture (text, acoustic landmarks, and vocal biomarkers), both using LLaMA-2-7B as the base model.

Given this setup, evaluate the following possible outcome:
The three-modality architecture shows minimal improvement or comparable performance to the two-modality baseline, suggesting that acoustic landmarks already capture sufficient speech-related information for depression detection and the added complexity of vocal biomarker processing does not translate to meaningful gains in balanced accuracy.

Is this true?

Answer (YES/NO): NO